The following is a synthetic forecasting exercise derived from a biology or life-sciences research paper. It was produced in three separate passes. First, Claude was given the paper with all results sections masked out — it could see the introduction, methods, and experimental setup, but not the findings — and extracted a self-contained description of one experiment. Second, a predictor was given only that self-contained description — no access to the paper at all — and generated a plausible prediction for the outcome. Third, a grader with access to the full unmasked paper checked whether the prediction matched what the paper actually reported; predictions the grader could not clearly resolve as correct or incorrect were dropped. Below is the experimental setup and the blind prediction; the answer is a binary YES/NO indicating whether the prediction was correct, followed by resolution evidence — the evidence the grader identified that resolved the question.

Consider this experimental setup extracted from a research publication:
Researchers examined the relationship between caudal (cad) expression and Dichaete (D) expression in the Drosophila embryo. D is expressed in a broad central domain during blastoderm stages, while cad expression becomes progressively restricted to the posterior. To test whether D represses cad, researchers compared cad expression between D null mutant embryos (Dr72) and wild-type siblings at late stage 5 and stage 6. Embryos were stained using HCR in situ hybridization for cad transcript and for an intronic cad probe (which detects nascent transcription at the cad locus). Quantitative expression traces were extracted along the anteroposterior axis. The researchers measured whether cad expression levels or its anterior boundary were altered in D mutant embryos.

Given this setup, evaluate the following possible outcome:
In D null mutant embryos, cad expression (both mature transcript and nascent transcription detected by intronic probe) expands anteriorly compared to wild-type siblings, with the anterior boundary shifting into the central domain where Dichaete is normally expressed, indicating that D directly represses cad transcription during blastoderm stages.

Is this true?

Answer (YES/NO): YES